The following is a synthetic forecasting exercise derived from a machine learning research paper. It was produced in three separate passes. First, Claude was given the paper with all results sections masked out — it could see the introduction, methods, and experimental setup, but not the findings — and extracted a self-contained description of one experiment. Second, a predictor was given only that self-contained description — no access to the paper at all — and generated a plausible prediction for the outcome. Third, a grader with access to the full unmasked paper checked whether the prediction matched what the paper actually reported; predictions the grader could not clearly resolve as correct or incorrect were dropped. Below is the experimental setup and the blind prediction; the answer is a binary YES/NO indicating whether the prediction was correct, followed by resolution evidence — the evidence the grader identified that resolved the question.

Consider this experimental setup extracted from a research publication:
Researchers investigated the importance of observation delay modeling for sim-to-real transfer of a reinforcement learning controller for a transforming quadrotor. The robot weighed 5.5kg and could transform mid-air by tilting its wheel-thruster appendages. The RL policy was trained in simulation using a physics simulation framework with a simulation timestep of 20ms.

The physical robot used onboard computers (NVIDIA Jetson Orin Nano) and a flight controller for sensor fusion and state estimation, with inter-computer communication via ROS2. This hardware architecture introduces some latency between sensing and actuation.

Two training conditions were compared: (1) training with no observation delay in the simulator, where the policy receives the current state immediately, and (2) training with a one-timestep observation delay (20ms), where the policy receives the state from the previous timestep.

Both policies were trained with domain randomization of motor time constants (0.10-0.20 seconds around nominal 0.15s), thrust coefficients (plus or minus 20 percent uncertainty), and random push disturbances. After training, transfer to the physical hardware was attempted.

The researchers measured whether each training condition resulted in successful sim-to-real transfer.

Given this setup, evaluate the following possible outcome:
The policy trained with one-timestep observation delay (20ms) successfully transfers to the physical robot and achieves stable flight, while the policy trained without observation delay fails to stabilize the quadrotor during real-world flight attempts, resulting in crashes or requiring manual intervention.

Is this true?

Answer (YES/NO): YES